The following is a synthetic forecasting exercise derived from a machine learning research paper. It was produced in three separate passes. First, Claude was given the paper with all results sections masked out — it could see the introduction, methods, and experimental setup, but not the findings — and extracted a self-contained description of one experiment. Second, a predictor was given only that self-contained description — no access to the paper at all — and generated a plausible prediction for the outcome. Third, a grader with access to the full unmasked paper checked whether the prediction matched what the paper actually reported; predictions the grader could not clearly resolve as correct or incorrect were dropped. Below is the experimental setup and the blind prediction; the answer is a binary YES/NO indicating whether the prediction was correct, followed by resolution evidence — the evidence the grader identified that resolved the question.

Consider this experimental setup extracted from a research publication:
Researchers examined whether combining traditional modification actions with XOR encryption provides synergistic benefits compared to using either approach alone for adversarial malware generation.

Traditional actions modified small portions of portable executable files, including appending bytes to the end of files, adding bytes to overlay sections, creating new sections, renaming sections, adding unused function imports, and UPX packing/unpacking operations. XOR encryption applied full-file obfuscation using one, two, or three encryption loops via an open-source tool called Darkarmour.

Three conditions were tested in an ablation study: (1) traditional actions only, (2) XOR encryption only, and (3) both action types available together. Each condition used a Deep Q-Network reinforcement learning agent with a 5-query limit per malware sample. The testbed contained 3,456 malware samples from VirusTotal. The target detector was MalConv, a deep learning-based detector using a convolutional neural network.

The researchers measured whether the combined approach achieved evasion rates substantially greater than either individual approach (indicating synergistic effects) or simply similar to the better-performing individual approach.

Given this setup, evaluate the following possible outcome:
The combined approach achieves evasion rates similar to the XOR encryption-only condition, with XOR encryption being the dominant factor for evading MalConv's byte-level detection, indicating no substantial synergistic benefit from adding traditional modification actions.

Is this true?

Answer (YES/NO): NO